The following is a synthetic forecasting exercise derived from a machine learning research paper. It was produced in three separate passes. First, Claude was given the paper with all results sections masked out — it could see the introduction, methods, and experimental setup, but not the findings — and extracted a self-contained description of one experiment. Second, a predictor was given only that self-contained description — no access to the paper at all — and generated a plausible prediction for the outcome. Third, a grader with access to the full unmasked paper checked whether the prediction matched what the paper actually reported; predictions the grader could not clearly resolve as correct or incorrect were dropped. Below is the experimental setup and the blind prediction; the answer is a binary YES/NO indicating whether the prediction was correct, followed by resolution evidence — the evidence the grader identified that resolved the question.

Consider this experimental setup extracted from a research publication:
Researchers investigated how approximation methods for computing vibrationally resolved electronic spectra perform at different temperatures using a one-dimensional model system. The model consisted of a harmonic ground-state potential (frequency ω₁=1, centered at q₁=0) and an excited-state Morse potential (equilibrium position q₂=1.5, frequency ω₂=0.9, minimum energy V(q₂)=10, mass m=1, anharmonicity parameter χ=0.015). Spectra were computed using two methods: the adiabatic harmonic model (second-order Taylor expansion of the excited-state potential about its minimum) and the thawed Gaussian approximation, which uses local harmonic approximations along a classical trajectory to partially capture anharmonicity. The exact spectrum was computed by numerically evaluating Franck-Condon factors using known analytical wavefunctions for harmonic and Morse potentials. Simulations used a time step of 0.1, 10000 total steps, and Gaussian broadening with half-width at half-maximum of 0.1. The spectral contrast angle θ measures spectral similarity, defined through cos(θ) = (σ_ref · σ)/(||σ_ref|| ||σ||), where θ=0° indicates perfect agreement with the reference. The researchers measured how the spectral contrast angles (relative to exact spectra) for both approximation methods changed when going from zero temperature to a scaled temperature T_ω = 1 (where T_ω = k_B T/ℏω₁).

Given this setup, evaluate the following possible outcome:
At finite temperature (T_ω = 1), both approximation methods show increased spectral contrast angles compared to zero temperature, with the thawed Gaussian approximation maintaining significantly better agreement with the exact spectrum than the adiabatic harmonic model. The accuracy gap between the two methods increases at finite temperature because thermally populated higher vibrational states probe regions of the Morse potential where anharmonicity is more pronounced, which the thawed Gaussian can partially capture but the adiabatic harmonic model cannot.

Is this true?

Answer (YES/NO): NO